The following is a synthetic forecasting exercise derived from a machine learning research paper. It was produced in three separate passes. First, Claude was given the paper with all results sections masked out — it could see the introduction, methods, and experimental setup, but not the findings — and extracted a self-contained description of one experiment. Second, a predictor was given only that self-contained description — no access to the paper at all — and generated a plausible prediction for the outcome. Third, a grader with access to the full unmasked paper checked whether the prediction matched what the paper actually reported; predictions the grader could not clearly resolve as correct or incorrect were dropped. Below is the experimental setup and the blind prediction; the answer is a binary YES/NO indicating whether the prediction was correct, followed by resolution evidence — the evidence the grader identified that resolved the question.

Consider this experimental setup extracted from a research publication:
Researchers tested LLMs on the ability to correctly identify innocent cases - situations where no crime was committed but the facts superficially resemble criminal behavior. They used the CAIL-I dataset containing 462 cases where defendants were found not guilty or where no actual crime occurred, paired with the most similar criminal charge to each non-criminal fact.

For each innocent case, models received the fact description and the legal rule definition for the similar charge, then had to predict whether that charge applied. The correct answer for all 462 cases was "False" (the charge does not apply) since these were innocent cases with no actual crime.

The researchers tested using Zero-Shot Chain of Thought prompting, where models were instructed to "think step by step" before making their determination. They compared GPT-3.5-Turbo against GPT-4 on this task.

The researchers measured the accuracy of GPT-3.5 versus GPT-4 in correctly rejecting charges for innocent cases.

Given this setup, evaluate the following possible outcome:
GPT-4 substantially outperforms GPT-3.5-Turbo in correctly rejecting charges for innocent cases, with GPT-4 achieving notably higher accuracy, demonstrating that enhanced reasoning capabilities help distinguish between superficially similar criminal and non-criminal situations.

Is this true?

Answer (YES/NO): YES